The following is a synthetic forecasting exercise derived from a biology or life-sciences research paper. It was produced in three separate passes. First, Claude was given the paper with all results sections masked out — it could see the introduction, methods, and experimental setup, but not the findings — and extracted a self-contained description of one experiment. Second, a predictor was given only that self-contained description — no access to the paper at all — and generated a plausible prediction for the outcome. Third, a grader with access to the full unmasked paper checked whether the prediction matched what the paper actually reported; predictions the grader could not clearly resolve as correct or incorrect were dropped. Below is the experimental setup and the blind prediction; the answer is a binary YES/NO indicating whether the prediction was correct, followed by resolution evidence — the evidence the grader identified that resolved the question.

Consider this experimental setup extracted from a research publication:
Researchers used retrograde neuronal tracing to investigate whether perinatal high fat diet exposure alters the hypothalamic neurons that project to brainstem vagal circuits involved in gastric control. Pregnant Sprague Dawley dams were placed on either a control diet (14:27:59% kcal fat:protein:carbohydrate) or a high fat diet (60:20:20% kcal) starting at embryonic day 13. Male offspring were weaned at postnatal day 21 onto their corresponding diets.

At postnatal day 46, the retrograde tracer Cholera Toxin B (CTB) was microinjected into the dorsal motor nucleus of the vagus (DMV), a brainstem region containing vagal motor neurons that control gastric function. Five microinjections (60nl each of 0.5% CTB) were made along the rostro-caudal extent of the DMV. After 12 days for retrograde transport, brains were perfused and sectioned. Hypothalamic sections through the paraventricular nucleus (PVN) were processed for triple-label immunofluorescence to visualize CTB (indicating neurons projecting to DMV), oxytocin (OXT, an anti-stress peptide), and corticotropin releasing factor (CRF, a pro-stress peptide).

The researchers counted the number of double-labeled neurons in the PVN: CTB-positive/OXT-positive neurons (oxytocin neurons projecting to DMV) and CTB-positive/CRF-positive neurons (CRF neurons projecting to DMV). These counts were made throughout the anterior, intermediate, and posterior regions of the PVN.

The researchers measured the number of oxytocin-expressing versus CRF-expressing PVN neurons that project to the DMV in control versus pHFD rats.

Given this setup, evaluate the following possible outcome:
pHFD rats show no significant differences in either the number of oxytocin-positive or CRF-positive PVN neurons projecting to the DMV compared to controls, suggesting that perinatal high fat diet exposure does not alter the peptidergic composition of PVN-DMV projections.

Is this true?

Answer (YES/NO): NO